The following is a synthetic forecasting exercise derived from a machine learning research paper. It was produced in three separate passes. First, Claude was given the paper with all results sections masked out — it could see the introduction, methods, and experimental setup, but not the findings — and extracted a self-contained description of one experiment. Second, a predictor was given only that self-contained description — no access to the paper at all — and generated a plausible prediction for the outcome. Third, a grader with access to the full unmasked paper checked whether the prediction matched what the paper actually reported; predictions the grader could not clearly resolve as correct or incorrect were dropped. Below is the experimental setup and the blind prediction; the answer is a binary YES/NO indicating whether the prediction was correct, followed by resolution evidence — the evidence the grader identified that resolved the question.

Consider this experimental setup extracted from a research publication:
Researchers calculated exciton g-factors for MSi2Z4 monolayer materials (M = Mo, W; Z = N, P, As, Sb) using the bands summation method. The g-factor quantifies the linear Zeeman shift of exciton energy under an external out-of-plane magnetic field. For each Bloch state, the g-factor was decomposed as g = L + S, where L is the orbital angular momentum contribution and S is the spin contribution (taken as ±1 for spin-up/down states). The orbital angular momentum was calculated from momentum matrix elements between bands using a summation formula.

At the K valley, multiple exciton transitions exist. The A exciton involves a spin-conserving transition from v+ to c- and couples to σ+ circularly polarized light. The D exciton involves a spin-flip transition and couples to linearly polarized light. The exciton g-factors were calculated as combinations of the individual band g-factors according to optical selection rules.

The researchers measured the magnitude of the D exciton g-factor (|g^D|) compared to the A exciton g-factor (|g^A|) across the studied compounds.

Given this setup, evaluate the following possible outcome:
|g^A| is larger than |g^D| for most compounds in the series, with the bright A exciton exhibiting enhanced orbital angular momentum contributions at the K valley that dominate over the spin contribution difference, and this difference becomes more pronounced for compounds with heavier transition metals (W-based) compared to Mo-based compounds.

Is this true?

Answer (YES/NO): NO